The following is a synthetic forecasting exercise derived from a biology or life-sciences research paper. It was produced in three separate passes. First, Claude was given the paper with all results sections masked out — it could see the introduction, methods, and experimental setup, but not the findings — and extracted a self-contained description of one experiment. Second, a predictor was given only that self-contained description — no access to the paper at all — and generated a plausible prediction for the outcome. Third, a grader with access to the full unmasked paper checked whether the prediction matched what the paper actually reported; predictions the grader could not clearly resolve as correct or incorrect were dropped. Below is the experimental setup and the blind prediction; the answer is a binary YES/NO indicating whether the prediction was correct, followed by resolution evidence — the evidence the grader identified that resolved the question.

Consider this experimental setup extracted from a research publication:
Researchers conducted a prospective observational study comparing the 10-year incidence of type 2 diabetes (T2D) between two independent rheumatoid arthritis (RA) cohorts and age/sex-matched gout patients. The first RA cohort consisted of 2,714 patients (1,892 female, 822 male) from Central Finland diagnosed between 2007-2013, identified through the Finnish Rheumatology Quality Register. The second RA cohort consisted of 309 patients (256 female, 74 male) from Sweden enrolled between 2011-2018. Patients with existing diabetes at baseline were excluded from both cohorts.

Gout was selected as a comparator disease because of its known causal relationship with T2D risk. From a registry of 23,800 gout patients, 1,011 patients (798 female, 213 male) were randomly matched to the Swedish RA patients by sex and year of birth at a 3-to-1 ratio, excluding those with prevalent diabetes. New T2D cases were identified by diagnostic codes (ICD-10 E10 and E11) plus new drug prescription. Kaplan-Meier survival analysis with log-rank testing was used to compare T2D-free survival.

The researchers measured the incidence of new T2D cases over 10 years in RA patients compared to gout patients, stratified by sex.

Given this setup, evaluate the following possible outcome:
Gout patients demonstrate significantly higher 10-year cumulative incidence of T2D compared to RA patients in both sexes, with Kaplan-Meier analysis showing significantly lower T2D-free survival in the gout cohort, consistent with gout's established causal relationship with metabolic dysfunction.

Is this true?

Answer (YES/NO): NO